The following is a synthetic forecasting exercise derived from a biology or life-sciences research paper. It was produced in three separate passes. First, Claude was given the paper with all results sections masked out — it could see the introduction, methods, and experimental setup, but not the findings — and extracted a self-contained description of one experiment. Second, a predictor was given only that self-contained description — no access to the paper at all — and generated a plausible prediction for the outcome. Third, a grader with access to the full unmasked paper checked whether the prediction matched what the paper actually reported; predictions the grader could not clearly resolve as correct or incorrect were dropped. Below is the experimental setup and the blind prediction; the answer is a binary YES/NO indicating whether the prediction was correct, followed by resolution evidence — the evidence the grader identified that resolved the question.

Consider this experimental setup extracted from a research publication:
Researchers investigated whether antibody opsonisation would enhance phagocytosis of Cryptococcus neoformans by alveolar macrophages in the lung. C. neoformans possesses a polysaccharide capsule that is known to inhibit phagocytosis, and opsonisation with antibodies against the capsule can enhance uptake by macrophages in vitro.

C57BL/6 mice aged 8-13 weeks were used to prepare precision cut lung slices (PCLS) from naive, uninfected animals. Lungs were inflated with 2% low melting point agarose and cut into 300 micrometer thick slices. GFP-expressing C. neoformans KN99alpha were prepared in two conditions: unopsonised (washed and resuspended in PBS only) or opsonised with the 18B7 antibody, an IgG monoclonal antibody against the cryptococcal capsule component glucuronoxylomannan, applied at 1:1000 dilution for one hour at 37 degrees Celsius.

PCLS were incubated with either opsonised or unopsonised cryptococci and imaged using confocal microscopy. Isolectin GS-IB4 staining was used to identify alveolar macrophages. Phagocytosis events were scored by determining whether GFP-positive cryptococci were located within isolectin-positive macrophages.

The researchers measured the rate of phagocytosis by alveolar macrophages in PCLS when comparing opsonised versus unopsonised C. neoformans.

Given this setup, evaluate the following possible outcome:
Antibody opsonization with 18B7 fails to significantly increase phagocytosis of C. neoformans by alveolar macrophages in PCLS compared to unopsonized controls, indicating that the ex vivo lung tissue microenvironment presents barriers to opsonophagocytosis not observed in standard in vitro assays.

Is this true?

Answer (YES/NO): YES